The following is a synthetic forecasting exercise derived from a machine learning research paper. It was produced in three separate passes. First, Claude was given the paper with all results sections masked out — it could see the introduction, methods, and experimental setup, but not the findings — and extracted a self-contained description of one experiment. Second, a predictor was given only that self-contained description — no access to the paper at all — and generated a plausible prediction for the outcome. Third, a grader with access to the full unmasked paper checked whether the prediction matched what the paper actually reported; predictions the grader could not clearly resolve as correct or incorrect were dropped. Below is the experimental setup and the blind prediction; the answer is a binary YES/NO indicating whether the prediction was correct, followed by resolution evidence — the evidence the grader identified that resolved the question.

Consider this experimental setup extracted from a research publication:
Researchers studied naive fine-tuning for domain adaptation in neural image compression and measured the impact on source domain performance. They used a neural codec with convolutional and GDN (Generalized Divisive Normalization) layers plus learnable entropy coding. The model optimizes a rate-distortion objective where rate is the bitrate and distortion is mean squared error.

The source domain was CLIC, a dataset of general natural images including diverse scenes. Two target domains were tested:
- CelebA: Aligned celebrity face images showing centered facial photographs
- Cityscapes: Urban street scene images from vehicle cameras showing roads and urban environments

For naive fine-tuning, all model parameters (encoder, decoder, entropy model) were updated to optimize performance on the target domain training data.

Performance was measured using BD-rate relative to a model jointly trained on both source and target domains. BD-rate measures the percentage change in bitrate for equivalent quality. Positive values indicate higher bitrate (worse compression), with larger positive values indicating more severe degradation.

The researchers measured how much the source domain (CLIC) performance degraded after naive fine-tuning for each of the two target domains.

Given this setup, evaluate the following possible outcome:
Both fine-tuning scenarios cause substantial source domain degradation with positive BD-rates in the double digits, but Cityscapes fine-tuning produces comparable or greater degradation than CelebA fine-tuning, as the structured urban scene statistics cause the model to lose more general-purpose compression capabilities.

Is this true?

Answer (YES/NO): YES